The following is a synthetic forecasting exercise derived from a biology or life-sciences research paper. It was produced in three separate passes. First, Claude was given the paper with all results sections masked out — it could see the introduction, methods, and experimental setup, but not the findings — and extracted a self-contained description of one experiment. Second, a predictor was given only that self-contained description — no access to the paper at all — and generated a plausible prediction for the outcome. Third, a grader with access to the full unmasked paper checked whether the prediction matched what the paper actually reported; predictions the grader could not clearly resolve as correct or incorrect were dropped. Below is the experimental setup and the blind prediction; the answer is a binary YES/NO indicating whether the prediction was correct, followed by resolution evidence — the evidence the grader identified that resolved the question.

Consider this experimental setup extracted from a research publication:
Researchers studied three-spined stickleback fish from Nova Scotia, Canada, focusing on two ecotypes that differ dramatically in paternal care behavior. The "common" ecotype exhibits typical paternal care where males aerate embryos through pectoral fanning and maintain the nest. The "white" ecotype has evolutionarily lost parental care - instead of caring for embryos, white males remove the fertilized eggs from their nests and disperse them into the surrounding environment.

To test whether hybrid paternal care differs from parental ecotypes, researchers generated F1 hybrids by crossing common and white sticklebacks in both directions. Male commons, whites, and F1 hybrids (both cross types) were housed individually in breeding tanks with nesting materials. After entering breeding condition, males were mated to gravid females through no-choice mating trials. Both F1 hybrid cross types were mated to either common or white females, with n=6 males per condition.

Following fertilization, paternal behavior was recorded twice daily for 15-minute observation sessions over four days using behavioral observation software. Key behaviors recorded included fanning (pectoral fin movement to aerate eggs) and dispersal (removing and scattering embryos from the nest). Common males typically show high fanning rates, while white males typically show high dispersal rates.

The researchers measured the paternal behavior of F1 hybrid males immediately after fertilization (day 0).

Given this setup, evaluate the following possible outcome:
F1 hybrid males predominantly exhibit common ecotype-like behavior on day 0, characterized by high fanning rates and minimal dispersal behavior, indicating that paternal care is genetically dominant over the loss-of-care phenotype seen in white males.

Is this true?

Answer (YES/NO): NO